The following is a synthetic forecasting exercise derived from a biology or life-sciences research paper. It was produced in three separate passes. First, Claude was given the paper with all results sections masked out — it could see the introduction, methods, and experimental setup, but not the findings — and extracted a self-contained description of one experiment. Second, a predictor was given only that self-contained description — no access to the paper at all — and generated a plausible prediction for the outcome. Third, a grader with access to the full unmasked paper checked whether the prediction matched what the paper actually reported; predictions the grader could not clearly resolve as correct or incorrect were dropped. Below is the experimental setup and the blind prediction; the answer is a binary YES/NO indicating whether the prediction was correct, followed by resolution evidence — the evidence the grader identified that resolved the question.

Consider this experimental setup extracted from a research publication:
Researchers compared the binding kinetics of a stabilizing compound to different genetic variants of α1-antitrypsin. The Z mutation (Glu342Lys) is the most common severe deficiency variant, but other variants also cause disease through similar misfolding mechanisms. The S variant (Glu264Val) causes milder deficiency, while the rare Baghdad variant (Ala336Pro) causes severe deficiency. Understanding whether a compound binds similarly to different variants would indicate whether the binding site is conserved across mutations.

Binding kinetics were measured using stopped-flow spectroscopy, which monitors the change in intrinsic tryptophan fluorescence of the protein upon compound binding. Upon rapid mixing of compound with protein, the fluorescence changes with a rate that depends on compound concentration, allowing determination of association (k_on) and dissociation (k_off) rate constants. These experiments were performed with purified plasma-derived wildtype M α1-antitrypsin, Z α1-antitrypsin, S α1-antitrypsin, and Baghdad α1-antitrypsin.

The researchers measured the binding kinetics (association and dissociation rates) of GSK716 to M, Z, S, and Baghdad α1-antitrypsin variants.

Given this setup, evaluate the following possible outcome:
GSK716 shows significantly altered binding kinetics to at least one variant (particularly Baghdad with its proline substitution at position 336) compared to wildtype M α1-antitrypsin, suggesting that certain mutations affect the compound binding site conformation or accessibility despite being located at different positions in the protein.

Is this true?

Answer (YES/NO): YES